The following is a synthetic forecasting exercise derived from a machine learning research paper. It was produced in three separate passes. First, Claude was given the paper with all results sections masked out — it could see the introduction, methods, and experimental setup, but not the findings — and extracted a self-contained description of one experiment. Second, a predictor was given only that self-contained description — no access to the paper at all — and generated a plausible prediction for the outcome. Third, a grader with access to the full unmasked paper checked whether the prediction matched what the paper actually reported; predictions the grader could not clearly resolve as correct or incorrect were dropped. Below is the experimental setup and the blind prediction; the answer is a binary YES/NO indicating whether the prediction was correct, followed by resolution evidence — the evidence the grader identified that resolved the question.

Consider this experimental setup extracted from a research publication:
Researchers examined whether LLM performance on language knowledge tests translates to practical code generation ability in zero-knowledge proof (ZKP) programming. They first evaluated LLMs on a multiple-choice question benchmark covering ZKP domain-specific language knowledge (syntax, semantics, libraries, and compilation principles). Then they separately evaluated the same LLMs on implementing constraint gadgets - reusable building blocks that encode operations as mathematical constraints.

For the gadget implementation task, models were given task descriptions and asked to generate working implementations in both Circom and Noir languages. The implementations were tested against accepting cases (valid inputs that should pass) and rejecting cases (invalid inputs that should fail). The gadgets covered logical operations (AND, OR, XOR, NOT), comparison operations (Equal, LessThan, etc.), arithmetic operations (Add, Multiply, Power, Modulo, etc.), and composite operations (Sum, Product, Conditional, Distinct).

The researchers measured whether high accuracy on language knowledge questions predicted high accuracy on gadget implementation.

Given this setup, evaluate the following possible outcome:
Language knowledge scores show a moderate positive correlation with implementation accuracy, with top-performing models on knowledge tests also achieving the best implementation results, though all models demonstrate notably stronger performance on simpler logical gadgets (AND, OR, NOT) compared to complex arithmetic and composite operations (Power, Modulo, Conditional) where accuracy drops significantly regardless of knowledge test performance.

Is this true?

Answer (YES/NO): YES